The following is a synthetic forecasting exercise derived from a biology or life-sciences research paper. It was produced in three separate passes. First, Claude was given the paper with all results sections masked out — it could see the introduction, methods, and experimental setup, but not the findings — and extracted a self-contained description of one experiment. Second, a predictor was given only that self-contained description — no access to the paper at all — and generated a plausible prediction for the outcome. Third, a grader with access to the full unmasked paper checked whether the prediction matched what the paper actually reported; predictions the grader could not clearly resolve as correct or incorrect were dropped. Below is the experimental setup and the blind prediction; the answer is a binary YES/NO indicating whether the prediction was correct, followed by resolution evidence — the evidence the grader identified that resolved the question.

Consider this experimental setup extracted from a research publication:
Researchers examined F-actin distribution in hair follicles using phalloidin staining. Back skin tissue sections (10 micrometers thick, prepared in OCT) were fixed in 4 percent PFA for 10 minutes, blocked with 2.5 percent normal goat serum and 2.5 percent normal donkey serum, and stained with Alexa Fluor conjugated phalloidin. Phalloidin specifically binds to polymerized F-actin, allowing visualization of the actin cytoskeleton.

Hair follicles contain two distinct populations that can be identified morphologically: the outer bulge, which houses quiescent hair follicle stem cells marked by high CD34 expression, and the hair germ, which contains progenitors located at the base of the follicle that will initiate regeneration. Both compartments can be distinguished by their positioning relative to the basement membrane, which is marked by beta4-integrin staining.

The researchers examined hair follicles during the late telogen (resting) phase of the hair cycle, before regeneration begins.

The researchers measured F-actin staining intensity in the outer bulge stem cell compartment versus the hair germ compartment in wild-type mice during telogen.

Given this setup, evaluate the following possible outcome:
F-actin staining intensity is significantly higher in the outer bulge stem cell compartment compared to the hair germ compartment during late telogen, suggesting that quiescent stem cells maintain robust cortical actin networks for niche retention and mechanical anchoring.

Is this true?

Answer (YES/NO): YES